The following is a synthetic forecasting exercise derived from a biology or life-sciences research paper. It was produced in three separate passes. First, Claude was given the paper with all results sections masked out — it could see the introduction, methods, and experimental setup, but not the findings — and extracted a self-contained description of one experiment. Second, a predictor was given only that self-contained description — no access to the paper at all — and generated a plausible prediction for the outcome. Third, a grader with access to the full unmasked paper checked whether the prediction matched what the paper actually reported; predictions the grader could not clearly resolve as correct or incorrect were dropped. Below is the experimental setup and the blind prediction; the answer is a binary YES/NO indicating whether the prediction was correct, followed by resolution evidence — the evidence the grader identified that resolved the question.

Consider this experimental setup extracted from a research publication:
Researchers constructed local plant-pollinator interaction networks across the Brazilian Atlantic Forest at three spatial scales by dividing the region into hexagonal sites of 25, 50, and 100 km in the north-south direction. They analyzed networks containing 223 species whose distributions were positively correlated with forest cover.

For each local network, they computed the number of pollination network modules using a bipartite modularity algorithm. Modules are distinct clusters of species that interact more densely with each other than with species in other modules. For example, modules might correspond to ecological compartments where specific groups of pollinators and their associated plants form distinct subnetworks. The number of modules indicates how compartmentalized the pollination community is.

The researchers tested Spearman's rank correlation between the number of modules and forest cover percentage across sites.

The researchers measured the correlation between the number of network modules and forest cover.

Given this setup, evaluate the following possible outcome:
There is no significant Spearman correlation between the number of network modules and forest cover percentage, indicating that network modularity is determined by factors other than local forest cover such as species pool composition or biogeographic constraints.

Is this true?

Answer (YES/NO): YES